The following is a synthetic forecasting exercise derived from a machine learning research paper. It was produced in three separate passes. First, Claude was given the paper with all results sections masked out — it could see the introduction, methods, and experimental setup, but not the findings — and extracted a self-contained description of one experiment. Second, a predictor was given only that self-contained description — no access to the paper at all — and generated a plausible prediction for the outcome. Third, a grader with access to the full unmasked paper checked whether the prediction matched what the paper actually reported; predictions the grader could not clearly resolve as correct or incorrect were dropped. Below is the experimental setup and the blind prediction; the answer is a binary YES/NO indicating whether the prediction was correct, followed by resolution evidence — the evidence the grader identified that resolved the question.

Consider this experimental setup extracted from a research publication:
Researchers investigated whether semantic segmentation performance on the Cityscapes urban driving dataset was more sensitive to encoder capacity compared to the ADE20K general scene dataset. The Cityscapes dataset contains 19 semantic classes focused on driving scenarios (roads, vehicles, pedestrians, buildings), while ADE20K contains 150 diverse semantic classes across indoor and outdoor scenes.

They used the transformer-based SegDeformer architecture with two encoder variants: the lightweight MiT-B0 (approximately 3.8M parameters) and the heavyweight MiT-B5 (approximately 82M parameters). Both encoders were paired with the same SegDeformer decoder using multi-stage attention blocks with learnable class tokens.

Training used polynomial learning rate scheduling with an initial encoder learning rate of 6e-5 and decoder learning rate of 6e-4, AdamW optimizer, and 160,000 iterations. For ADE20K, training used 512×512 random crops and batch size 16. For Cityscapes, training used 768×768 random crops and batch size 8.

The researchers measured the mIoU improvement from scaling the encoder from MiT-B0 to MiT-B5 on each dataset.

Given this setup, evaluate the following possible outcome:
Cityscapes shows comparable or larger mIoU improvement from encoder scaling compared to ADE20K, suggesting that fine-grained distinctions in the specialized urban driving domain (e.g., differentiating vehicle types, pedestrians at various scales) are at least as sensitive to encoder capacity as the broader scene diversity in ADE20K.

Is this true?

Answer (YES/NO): NO